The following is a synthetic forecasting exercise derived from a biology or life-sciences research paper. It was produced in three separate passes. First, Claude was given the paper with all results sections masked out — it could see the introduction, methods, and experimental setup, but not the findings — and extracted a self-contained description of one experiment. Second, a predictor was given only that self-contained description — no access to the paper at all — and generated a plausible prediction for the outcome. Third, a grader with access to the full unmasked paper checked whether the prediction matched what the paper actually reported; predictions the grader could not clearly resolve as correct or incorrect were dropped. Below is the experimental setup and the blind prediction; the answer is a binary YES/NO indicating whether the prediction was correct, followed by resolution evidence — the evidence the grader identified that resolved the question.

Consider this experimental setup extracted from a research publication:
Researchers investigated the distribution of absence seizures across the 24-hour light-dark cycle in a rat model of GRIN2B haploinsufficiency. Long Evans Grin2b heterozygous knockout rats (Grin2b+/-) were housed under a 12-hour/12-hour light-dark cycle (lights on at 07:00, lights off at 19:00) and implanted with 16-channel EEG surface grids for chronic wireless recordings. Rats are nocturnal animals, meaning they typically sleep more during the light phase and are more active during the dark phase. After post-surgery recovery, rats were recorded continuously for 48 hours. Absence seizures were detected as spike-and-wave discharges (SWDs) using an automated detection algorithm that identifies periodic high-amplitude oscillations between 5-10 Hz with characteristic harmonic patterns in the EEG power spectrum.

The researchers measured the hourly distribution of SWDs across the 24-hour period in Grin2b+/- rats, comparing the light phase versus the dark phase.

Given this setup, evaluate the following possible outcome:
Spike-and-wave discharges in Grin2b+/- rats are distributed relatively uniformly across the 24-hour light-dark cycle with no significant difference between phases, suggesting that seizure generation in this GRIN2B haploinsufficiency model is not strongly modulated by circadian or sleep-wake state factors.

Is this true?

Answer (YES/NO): NO